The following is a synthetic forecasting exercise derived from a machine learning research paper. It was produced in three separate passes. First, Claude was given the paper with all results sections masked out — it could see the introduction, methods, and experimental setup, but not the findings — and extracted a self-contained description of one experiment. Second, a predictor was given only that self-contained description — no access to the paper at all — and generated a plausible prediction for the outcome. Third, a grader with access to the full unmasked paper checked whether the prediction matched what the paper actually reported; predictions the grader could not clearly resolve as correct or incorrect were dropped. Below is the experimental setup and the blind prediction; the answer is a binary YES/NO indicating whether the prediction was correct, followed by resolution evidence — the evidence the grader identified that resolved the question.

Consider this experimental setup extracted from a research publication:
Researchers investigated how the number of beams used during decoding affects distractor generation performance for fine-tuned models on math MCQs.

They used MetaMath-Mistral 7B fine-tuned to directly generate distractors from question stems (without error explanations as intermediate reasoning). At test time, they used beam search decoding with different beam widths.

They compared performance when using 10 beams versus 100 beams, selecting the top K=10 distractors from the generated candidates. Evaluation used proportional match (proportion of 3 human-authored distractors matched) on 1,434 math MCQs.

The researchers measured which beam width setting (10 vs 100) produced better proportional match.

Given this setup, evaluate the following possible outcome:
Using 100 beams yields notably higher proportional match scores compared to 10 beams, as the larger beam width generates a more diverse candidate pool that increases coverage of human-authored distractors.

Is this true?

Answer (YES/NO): NO